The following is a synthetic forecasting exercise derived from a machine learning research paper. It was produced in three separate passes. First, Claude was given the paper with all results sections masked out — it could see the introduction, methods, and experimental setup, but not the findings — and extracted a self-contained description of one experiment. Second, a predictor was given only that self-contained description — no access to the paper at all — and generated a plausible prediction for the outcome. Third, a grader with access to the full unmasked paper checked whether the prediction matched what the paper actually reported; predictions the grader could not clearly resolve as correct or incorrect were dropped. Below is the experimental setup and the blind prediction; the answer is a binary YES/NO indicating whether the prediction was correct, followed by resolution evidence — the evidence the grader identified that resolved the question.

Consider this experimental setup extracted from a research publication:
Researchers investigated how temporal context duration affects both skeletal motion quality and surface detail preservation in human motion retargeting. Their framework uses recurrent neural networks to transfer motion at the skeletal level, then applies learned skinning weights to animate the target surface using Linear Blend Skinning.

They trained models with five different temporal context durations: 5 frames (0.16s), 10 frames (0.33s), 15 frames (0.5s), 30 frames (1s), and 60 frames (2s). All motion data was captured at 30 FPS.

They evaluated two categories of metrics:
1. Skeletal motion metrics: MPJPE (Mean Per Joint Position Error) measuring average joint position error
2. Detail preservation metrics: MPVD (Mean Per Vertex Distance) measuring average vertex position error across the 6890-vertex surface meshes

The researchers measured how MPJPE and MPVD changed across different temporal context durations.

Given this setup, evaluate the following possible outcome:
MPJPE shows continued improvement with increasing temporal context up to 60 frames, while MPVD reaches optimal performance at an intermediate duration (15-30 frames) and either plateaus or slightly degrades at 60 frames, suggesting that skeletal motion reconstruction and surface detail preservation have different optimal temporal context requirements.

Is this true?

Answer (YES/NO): NO